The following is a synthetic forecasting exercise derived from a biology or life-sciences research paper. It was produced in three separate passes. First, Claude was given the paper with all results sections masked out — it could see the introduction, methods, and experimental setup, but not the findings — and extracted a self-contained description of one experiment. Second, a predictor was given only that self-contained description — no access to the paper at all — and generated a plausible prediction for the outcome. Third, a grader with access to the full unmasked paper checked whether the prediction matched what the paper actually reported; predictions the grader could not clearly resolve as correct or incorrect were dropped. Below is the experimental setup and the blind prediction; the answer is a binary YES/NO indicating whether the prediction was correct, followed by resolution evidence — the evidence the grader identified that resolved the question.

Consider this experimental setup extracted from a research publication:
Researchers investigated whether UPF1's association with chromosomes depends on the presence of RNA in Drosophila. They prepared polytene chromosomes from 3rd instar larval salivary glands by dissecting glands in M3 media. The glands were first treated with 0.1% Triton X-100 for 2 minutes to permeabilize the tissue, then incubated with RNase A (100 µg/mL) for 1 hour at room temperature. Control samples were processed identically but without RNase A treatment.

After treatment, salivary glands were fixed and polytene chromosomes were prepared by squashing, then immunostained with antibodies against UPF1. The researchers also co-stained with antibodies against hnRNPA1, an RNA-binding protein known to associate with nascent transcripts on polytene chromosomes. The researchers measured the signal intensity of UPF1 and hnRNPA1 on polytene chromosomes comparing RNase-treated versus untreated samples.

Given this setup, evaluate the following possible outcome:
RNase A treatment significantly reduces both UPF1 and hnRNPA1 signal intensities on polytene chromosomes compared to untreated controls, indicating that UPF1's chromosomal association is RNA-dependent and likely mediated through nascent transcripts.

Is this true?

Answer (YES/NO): NO